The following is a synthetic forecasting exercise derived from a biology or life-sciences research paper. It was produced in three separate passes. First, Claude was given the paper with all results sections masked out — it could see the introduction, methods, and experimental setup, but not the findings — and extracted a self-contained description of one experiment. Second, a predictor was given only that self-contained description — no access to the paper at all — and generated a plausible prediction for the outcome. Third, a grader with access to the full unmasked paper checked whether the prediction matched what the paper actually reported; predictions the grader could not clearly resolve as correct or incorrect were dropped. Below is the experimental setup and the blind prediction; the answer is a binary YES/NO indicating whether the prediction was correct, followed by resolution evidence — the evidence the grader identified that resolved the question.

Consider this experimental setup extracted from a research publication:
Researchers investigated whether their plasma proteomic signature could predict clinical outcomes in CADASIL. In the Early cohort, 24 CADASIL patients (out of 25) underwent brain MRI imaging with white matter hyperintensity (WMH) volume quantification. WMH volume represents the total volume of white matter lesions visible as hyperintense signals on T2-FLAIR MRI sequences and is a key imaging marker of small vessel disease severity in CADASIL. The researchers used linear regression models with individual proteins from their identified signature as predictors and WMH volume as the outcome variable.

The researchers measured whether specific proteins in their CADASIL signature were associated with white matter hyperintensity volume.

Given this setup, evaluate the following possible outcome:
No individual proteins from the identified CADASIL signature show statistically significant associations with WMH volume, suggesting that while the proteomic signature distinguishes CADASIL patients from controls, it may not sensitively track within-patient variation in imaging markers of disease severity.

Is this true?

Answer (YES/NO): NO